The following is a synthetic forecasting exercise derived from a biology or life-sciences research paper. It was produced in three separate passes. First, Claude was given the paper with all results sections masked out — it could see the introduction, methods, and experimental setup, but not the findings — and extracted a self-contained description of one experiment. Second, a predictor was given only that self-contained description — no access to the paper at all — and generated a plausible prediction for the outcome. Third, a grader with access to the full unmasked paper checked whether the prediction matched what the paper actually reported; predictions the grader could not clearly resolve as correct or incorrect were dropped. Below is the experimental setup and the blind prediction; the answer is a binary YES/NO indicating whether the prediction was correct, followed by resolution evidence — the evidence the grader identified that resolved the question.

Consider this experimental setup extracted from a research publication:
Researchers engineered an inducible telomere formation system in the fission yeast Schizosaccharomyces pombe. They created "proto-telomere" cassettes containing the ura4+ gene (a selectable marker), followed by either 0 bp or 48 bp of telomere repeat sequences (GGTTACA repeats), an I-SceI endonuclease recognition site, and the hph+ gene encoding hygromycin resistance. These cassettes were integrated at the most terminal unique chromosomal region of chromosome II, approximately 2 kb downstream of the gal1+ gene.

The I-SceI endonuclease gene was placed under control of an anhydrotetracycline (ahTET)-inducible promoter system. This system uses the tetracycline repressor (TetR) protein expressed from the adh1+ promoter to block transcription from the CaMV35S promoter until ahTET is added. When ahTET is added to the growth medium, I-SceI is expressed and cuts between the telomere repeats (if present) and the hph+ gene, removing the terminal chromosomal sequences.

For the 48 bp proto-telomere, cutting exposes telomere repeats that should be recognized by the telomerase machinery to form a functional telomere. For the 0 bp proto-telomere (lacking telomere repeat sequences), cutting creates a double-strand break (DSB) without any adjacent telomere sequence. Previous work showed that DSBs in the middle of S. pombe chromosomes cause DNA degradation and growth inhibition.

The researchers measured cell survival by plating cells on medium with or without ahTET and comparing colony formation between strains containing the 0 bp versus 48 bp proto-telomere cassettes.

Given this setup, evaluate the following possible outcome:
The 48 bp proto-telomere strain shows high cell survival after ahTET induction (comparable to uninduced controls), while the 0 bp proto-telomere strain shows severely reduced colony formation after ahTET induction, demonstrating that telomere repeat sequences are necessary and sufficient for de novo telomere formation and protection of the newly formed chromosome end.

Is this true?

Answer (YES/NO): NO